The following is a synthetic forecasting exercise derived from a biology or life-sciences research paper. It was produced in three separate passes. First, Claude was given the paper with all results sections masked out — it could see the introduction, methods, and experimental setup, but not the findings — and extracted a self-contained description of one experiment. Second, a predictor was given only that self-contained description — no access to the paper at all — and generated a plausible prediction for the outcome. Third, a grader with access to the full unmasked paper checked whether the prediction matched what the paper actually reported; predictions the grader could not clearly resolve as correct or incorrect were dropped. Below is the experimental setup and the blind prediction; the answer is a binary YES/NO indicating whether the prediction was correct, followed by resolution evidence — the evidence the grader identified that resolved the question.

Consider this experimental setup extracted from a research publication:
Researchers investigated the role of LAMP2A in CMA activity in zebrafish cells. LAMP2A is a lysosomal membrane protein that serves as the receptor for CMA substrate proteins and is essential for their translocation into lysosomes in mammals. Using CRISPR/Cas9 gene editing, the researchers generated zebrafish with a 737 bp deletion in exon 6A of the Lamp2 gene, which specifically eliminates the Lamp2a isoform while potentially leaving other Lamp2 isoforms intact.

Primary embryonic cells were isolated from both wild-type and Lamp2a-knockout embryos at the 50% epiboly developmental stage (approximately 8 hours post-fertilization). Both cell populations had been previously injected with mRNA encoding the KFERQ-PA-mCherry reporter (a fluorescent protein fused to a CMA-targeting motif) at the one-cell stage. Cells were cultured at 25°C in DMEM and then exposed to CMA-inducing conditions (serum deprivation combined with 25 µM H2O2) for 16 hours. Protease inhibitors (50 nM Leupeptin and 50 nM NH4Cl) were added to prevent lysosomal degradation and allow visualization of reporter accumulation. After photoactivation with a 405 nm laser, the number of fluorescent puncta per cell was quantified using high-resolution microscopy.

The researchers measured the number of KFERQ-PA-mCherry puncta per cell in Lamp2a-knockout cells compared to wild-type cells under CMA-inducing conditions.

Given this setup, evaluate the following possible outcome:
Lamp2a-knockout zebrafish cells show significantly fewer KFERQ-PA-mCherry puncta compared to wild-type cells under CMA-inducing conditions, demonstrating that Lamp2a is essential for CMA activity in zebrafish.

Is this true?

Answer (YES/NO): YES